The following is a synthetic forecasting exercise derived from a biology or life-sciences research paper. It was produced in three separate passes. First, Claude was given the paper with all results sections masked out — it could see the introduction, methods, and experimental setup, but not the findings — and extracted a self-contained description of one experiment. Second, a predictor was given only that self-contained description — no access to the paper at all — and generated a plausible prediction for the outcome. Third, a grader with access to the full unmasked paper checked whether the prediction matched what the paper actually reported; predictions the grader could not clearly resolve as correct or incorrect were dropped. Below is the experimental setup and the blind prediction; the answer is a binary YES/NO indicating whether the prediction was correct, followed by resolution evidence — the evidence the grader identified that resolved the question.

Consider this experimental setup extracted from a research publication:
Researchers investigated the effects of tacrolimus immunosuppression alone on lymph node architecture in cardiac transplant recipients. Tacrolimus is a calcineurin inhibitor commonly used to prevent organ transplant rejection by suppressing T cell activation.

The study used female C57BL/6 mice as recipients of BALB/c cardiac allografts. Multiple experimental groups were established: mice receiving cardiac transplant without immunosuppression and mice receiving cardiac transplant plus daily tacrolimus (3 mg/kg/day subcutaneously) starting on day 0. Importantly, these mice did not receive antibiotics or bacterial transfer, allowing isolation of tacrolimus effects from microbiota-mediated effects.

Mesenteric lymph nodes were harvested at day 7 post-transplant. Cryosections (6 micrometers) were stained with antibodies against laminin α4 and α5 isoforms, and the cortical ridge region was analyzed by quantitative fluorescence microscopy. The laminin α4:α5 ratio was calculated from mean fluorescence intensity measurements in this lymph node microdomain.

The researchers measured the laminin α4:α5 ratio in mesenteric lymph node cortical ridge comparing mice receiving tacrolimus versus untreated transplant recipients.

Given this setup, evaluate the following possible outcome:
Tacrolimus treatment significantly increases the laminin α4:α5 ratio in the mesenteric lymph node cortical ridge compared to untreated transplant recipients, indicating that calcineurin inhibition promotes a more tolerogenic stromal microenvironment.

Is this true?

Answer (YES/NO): NO